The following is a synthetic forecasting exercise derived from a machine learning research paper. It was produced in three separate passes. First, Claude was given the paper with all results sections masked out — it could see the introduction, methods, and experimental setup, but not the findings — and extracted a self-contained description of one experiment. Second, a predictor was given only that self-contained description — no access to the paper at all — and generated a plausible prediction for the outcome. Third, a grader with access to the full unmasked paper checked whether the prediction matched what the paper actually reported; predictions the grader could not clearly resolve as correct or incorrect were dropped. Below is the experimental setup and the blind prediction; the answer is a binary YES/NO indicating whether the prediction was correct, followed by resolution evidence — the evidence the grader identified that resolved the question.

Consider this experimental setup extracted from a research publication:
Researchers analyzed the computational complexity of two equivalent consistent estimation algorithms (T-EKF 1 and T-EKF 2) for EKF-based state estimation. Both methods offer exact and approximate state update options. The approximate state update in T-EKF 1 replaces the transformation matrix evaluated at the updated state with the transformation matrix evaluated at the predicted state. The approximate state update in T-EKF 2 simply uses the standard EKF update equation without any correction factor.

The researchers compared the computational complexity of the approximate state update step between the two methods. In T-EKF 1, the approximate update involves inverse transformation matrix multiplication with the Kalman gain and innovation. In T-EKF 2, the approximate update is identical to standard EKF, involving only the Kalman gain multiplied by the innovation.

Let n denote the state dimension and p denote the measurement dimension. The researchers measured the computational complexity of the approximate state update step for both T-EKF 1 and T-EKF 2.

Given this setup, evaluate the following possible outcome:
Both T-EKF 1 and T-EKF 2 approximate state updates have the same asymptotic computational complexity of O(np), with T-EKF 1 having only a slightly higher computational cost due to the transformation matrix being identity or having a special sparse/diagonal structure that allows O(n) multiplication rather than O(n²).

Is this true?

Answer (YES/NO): NO